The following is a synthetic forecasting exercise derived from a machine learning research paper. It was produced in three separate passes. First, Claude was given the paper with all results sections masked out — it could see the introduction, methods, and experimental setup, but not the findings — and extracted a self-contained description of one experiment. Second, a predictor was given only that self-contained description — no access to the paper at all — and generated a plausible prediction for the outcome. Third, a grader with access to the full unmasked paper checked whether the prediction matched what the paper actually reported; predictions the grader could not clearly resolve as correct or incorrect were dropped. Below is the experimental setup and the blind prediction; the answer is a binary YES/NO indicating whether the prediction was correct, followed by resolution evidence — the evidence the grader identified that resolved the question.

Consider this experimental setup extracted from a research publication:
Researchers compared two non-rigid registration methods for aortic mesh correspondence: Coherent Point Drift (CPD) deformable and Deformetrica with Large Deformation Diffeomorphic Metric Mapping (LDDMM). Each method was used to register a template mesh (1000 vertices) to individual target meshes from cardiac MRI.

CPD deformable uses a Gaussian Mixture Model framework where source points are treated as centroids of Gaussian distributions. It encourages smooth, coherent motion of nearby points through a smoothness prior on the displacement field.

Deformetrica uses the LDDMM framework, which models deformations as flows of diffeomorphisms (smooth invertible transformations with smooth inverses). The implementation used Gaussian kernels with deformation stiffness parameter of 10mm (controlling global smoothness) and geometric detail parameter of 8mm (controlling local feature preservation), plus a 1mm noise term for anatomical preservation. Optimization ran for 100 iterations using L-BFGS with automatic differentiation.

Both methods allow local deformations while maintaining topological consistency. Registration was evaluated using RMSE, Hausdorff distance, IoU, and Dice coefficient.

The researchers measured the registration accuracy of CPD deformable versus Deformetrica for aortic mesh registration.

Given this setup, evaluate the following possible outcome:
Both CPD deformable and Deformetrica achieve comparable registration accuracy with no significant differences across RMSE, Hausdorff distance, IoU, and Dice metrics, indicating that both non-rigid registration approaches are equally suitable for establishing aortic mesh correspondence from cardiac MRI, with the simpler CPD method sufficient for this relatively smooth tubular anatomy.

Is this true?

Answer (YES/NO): NO